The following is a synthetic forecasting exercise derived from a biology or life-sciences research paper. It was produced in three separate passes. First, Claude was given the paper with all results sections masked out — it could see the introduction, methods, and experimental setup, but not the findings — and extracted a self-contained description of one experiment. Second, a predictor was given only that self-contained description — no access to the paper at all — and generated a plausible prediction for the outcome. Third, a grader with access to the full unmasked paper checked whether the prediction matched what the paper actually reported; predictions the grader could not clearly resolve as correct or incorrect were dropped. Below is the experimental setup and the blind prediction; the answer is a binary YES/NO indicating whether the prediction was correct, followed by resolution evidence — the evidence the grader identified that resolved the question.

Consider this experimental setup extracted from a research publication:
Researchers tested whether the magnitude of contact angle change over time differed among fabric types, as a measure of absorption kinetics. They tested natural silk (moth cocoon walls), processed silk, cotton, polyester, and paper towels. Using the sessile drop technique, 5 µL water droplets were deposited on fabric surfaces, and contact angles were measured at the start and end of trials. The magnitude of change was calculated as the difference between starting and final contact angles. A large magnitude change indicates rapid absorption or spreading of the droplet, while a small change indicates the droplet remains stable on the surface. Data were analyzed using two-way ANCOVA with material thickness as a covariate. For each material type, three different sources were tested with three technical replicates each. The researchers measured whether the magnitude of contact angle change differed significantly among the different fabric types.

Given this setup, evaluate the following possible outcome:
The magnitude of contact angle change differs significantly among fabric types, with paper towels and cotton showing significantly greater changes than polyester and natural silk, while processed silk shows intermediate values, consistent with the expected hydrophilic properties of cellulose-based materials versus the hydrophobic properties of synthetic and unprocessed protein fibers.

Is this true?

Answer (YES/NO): NO